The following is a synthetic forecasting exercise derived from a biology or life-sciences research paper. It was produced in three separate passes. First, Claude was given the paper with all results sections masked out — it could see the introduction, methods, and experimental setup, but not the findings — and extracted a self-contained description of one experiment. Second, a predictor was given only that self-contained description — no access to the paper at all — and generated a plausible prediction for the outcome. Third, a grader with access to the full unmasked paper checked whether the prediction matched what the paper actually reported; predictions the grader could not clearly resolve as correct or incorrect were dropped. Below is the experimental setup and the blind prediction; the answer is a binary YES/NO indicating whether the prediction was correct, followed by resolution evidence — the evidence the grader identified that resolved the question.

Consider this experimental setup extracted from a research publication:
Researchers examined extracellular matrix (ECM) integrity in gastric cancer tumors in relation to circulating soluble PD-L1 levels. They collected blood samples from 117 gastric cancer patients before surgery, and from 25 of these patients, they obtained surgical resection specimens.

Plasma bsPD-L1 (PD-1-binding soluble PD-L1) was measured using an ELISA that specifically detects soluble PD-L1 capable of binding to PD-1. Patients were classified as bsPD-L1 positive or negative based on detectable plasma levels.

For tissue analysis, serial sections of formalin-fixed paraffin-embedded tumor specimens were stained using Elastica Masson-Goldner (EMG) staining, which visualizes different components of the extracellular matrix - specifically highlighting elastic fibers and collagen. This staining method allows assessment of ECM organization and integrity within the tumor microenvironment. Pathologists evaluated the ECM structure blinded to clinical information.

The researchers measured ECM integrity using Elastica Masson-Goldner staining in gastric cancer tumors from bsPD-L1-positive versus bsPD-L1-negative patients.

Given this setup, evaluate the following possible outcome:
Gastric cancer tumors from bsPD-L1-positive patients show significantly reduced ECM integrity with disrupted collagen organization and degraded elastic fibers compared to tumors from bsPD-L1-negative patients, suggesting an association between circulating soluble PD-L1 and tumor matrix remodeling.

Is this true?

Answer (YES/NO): YES